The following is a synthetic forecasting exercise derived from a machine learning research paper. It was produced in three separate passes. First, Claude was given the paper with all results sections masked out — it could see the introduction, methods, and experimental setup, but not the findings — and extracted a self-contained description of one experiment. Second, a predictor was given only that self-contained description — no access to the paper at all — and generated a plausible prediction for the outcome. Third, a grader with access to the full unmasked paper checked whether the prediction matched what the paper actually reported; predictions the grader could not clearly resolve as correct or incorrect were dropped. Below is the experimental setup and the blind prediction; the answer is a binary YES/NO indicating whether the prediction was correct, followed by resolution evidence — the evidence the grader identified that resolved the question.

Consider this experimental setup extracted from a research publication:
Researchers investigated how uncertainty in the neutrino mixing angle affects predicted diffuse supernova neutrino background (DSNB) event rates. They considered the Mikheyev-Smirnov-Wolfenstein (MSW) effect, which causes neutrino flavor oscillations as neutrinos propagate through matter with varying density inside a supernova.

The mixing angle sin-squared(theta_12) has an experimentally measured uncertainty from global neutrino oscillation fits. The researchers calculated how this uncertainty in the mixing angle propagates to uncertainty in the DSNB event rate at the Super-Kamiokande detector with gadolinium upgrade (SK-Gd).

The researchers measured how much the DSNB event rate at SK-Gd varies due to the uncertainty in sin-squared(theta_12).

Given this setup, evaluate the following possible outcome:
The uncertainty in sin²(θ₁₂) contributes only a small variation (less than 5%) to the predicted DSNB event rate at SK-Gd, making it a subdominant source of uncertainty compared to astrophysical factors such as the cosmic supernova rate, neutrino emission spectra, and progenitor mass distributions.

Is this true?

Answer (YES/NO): YES